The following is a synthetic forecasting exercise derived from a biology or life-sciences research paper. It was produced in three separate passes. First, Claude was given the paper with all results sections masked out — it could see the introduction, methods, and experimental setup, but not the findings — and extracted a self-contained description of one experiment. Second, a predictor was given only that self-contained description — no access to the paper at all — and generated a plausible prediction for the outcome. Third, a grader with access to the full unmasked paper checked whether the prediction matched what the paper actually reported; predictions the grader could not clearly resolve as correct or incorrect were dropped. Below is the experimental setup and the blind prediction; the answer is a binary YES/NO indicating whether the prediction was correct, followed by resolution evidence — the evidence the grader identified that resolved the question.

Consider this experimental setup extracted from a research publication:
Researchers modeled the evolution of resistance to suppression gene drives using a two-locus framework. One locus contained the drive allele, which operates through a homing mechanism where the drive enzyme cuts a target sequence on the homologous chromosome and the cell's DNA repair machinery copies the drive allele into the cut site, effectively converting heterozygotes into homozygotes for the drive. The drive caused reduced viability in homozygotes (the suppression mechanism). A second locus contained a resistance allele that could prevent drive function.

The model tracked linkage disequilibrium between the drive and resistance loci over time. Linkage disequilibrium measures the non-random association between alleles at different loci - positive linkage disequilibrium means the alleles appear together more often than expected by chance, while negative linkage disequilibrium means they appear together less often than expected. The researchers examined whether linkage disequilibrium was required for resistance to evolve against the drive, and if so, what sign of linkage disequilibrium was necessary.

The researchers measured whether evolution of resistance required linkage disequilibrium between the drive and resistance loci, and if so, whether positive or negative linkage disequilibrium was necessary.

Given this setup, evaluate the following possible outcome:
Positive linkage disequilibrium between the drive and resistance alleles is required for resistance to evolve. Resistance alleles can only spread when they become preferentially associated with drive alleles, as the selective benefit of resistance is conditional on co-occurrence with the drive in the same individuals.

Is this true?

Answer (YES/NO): NO